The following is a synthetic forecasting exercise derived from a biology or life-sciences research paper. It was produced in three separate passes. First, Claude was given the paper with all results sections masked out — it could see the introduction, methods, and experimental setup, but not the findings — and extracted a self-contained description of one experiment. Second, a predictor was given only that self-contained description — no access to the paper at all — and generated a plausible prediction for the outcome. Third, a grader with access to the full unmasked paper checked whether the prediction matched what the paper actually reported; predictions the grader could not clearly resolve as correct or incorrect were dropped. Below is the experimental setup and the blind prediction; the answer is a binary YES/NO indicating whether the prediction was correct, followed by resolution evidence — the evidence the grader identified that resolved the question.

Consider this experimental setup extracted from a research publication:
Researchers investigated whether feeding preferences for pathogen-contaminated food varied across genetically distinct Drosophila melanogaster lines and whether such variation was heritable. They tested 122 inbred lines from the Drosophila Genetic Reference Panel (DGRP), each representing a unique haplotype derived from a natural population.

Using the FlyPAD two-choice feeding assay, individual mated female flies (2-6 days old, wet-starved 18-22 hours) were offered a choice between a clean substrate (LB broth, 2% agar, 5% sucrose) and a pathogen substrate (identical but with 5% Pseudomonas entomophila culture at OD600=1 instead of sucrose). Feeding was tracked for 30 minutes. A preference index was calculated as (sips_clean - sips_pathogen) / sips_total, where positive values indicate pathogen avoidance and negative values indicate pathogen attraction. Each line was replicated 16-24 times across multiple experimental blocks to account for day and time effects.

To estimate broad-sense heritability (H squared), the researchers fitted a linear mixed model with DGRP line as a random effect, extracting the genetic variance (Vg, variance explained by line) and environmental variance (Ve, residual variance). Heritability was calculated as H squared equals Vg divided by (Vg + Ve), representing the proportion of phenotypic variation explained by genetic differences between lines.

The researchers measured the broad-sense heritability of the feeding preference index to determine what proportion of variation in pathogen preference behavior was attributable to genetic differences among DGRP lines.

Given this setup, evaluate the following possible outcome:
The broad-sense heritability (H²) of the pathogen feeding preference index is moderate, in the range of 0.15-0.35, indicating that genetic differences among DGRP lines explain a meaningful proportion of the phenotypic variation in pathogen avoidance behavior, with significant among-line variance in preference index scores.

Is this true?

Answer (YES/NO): NO